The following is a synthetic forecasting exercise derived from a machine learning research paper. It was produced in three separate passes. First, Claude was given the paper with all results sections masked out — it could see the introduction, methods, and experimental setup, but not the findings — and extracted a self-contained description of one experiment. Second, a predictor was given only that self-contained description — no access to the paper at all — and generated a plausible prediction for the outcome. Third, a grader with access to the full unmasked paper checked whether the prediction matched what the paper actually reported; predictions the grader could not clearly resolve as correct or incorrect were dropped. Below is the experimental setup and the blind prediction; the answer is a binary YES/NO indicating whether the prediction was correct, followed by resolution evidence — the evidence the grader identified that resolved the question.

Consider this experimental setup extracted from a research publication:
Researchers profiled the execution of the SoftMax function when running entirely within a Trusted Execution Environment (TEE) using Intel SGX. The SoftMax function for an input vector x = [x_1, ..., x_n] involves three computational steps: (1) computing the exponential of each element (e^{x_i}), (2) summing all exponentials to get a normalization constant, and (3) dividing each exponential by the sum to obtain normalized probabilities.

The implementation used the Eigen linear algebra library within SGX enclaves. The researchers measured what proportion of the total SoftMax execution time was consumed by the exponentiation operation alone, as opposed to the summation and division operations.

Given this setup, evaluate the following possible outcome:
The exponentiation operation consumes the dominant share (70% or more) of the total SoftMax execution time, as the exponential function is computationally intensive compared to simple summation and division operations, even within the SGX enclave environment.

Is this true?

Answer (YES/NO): YES